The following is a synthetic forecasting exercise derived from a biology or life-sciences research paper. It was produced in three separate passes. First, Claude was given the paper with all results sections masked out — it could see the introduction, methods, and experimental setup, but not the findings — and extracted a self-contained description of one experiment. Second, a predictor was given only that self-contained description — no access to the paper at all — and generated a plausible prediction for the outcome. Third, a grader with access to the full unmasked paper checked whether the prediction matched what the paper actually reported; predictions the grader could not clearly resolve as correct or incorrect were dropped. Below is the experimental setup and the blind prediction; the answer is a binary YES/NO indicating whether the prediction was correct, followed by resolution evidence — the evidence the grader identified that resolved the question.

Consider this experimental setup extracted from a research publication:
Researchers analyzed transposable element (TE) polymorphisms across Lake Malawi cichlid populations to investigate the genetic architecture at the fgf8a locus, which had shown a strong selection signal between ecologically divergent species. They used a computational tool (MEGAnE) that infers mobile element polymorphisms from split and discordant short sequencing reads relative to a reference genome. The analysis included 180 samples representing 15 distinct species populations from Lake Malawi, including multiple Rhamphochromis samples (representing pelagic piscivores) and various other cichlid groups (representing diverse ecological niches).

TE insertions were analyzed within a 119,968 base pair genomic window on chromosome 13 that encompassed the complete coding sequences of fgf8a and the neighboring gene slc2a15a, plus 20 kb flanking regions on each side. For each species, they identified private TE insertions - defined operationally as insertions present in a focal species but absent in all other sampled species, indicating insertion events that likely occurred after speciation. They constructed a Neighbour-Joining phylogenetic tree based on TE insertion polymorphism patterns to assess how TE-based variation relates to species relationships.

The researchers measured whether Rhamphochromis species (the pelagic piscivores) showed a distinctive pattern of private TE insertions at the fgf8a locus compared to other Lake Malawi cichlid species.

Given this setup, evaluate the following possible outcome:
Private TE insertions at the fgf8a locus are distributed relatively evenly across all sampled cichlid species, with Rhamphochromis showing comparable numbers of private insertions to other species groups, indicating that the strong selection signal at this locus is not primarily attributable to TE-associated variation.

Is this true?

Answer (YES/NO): NO